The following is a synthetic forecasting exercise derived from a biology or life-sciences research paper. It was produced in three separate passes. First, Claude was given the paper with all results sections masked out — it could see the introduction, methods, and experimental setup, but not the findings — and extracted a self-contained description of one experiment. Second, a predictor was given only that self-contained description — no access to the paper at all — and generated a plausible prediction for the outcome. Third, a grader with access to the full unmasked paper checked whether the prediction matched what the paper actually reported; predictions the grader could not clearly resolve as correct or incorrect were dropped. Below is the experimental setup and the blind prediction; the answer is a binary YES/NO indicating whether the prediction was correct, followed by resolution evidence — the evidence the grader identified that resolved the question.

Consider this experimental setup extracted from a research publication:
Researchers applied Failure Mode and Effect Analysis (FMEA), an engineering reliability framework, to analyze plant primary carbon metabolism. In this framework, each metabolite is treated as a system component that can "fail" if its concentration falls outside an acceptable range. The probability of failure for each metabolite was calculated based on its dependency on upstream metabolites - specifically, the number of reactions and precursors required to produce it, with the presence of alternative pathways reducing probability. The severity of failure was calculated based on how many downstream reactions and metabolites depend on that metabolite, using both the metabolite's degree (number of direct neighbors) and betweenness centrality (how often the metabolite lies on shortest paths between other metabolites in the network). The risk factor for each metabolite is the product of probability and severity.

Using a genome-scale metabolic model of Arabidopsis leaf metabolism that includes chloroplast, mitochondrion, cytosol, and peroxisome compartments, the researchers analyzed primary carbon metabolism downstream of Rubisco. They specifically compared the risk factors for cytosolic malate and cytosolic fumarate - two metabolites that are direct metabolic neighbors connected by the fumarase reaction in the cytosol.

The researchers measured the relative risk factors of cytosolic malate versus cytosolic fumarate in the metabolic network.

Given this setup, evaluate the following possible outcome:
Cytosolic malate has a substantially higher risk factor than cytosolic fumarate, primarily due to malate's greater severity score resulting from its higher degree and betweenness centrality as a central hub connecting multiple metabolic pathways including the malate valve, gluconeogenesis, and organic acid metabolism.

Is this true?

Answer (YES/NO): YES